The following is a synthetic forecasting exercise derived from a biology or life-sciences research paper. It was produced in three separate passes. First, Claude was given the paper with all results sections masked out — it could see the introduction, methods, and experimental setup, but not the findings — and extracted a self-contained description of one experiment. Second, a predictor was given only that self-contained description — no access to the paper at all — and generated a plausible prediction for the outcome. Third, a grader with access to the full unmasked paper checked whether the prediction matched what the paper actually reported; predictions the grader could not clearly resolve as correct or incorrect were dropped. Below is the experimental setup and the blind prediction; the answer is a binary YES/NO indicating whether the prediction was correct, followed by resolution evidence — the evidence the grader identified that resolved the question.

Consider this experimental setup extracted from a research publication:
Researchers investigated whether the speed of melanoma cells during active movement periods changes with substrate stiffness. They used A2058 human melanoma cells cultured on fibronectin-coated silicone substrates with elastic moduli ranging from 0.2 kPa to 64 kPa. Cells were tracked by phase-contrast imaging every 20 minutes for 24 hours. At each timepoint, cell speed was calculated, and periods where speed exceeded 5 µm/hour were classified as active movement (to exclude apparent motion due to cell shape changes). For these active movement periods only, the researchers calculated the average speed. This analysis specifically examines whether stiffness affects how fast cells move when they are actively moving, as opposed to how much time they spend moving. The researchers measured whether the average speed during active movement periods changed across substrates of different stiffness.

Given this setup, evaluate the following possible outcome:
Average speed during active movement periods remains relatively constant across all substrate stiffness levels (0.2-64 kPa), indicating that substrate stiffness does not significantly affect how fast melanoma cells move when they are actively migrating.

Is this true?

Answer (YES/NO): NO